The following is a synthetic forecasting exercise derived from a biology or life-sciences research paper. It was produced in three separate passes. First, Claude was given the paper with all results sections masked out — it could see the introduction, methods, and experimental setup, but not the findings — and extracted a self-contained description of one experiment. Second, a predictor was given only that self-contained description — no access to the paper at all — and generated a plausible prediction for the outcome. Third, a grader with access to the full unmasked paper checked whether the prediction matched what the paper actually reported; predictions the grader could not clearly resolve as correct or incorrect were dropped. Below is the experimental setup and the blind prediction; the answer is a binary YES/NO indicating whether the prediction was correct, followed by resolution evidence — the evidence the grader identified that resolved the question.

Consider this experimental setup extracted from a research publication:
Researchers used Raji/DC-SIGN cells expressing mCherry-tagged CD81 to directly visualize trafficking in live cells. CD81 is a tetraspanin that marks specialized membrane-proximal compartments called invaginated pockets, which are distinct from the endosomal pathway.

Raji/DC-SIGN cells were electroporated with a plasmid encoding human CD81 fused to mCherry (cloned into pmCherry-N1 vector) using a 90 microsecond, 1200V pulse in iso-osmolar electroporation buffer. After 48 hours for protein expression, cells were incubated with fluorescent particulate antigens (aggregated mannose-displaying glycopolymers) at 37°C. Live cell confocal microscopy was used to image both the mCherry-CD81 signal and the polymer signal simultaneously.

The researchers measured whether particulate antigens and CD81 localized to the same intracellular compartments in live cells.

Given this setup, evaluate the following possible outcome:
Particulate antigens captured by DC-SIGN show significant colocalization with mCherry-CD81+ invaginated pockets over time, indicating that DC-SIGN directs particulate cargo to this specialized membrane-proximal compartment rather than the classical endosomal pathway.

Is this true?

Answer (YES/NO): YES